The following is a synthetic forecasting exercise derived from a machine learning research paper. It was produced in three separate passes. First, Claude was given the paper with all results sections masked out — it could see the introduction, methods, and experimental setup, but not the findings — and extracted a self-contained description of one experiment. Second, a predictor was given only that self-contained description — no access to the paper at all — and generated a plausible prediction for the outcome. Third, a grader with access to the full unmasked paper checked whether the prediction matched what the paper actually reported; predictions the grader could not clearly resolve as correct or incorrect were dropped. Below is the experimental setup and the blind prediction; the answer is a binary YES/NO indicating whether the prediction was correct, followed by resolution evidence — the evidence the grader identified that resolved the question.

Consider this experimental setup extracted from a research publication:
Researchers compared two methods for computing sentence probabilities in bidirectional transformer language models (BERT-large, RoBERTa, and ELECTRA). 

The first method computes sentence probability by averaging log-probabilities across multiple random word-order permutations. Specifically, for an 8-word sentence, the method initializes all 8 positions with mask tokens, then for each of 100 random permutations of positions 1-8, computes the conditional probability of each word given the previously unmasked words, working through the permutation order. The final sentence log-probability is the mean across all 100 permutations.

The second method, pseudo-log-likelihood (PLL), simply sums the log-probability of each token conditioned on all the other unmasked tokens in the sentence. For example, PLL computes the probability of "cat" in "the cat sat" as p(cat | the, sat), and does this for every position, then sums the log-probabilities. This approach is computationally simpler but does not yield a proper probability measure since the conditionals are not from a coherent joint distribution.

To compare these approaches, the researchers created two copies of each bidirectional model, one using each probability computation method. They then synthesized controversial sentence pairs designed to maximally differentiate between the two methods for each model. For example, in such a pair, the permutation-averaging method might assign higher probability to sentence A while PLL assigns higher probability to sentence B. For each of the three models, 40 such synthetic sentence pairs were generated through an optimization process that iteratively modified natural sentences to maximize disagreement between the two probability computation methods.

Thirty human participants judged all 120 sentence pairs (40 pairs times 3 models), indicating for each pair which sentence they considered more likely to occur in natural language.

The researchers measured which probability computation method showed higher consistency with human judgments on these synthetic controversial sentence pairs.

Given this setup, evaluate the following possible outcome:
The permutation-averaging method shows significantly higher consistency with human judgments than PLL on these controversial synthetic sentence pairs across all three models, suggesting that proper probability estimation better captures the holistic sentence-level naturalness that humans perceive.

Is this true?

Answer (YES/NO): YES